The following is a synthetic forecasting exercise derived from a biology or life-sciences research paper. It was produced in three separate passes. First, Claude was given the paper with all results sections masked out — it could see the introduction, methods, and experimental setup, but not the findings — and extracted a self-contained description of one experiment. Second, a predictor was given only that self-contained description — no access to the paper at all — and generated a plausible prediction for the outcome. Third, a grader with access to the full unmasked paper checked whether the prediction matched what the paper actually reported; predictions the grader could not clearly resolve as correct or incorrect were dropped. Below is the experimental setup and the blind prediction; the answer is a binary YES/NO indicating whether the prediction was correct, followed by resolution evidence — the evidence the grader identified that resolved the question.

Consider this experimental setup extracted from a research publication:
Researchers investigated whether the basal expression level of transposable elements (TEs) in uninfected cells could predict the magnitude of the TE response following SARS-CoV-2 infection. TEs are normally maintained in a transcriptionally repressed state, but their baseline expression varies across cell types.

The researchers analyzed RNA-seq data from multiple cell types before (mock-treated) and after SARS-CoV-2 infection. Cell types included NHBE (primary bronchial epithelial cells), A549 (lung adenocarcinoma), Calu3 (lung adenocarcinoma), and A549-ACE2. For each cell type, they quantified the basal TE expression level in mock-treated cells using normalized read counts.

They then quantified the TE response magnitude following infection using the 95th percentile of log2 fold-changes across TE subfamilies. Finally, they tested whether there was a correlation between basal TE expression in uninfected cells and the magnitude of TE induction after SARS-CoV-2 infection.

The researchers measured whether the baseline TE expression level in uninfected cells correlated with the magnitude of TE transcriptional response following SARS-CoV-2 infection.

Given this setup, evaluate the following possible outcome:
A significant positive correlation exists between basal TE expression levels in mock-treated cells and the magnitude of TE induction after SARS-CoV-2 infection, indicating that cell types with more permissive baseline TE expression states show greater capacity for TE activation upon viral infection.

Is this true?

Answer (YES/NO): NO